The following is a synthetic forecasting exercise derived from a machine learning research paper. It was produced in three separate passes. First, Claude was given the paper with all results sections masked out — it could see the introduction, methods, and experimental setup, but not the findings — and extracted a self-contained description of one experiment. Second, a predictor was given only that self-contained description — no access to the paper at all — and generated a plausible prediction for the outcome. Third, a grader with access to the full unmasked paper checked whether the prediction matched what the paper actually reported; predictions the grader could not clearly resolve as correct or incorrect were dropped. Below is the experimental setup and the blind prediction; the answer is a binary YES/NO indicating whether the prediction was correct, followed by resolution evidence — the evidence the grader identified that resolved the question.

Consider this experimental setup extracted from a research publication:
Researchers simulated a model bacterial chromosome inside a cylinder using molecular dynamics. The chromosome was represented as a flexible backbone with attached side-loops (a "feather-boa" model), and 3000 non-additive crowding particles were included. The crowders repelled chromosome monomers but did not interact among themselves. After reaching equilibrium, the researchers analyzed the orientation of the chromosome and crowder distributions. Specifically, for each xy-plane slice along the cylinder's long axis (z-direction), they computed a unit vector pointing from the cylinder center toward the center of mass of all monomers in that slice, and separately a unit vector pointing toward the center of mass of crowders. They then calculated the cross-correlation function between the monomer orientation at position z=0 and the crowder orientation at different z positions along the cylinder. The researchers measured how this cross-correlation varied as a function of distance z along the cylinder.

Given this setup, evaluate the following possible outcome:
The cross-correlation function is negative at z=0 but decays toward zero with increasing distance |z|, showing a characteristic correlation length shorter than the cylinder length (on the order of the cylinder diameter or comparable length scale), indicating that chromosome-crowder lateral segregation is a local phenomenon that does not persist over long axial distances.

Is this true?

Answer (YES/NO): NO